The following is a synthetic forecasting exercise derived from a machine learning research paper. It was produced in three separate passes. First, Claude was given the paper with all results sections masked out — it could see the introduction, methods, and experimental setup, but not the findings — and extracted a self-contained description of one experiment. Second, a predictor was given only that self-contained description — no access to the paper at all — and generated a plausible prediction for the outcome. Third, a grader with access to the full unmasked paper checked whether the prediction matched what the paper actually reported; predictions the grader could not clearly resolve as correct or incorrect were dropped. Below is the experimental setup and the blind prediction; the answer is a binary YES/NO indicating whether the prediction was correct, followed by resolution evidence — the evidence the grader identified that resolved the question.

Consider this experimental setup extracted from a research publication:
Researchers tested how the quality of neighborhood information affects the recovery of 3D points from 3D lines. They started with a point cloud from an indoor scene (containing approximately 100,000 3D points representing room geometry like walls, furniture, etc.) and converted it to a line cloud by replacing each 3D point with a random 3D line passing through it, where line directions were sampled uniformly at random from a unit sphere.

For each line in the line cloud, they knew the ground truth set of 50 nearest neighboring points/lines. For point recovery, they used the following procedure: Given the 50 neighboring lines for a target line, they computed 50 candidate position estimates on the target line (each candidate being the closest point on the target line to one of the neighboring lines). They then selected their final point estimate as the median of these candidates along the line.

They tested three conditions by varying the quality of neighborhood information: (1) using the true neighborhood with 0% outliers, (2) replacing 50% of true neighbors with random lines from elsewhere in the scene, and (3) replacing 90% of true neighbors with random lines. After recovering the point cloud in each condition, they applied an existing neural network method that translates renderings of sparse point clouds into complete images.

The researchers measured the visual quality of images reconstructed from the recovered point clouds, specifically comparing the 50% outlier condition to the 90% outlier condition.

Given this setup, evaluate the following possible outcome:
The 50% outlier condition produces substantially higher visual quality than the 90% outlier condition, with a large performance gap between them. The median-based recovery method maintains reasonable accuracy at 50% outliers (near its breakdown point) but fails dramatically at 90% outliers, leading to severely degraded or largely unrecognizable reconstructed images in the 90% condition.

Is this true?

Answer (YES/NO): YES